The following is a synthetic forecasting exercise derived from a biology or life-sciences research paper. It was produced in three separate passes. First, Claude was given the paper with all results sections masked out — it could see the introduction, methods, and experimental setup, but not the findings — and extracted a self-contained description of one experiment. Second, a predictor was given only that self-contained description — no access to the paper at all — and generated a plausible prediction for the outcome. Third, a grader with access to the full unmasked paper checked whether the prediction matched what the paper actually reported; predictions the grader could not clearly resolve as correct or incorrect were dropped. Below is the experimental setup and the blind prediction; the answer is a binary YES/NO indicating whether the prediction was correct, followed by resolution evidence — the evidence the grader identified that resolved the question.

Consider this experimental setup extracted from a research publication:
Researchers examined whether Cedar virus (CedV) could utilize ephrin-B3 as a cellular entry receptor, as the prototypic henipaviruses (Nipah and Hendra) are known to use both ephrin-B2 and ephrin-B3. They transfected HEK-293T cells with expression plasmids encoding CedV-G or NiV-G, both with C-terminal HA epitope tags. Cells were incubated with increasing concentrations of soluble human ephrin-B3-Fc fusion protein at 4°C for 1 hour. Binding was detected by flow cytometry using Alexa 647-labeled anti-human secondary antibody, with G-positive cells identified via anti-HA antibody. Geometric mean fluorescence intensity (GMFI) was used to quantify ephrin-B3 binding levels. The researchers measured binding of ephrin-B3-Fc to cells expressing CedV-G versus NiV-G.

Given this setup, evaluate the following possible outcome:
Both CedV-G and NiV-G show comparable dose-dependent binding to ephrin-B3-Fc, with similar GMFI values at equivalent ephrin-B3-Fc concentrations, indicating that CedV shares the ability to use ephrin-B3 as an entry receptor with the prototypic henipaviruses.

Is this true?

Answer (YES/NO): NO